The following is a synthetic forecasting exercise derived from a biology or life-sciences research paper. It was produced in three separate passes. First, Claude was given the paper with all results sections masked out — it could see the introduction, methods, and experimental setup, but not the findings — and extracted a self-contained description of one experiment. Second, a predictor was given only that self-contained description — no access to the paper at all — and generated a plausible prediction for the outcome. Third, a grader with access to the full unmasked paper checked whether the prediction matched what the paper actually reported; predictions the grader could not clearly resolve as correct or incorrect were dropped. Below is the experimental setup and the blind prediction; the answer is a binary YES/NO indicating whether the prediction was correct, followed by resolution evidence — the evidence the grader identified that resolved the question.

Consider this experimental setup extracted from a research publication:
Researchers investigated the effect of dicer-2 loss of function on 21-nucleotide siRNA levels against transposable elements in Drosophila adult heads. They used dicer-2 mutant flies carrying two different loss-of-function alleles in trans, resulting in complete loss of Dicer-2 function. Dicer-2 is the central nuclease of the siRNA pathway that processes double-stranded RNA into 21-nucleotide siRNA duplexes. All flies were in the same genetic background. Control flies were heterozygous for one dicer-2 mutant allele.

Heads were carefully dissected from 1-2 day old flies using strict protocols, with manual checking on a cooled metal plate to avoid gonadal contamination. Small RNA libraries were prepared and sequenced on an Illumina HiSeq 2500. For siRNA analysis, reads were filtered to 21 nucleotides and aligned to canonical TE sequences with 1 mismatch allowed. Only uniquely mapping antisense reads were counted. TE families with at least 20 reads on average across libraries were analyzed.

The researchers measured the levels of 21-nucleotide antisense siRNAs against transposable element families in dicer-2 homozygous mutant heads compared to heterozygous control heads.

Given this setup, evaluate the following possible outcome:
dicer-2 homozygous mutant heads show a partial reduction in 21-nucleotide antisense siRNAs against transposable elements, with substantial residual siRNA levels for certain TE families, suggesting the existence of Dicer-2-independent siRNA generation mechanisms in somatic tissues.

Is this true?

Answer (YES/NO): NO